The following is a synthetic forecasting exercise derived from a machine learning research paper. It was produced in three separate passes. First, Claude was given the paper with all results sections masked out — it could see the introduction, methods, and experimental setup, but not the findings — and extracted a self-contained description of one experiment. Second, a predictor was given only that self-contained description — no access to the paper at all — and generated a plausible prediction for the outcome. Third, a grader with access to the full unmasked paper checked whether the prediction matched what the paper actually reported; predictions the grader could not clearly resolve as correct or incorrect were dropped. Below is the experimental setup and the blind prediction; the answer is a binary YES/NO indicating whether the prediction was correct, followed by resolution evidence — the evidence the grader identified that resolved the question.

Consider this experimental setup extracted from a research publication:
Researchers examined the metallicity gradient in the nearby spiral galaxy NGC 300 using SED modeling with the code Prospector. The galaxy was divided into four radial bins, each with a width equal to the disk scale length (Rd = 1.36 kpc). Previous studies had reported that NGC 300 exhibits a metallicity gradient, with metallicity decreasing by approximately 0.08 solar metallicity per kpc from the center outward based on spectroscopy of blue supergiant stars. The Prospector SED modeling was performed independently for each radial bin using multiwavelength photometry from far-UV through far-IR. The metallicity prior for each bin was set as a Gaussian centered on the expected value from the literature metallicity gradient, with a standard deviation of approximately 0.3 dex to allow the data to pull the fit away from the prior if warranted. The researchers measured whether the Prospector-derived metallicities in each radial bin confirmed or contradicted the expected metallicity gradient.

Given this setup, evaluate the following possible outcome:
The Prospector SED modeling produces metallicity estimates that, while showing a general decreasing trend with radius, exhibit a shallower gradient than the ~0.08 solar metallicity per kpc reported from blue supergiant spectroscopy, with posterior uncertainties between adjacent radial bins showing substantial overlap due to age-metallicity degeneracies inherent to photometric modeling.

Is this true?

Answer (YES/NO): NO